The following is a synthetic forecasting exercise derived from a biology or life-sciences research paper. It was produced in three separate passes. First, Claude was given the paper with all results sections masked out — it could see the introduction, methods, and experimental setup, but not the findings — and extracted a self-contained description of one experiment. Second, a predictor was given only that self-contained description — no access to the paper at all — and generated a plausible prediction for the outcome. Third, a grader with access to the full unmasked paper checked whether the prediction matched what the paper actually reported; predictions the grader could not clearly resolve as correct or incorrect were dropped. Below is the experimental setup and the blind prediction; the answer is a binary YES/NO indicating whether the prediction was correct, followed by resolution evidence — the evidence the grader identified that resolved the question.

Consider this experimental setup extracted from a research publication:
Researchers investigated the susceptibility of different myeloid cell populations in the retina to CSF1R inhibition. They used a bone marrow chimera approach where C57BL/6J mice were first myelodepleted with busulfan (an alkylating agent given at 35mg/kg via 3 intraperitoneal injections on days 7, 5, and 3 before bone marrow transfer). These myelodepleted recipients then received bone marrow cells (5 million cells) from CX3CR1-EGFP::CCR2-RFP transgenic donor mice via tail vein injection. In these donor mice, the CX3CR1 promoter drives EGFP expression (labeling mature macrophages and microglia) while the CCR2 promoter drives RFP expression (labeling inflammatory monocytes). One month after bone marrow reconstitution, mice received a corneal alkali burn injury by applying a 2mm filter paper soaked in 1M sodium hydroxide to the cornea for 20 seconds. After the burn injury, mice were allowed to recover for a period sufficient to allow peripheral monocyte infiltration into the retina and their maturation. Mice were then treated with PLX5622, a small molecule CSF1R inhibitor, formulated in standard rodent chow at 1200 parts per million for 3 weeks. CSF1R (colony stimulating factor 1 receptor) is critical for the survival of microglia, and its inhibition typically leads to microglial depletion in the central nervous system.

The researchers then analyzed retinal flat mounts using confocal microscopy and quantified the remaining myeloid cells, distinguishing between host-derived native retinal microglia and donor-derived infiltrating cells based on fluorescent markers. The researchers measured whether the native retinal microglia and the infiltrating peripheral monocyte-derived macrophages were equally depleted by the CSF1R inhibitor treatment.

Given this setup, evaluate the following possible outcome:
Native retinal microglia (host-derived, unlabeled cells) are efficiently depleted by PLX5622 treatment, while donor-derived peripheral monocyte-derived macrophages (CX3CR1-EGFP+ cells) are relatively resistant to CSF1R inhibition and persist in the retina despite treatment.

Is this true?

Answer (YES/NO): YES